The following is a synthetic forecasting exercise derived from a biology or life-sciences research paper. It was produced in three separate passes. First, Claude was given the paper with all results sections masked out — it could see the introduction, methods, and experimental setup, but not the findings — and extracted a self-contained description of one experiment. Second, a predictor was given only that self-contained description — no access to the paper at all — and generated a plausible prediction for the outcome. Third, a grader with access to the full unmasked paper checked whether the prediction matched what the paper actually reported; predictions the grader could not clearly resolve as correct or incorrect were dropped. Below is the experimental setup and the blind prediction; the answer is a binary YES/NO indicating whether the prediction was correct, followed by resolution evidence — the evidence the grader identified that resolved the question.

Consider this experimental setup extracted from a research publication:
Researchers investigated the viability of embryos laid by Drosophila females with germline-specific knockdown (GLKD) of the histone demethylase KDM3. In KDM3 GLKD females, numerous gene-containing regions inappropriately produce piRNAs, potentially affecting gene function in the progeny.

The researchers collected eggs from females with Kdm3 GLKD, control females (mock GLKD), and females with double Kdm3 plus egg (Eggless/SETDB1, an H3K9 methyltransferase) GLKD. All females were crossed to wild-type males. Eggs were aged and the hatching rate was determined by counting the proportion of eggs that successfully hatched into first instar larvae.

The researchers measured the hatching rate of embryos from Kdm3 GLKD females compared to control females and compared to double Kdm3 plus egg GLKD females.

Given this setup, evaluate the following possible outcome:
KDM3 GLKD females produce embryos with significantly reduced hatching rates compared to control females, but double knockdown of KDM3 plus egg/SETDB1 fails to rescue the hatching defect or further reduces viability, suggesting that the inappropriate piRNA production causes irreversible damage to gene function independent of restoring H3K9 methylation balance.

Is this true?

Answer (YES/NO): NO